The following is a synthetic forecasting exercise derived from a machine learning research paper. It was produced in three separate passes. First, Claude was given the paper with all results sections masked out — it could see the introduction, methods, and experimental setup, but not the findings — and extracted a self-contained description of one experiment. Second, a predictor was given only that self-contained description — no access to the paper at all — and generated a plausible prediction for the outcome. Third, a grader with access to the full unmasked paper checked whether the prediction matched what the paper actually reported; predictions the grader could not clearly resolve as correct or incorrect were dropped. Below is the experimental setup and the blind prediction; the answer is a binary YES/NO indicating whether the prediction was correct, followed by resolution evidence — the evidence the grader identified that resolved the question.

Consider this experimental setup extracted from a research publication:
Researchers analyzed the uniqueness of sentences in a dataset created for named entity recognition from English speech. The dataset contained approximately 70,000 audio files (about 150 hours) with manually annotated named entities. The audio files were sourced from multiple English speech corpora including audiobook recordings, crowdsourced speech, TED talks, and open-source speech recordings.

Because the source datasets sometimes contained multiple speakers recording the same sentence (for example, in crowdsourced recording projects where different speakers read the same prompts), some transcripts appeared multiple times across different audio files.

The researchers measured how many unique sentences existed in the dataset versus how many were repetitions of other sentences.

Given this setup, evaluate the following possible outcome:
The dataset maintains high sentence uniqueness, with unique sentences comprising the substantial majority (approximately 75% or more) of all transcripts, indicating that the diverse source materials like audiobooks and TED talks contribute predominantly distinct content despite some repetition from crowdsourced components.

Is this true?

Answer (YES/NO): NO